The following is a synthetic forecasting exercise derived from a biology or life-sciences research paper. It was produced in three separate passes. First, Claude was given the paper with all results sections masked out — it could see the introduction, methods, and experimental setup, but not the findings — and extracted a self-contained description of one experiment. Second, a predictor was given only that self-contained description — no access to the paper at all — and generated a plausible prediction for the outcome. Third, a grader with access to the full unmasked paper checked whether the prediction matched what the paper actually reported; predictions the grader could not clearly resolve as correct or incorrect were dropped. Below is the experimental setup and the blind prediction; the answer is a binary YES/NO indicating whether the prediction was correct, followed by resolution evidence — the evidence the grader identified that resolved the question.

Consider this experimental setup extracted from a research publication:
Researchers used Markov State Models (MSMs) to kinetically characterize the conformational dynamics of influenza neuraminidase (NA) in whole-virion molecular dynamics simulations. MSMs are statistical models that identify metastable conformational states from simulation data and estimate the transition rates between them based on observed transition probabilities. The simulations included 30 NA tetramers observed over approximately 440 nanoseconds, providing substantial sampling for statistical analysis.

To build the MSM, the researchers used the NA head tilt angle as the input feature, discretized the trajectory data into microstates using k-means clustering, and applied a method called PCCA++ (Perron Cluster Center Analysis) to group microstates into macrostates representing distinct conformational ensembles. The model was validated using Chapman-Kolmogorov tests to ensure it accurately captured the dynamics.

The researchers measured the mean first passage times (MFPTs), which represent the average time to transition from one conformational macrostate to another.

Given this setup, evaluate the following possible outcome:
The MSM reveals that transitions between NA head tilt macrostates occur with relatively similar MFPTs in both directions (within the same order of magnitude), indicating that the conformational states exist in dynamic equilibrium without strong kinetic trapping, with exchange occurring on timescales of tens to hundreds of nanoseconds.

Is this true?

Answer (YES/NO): NO